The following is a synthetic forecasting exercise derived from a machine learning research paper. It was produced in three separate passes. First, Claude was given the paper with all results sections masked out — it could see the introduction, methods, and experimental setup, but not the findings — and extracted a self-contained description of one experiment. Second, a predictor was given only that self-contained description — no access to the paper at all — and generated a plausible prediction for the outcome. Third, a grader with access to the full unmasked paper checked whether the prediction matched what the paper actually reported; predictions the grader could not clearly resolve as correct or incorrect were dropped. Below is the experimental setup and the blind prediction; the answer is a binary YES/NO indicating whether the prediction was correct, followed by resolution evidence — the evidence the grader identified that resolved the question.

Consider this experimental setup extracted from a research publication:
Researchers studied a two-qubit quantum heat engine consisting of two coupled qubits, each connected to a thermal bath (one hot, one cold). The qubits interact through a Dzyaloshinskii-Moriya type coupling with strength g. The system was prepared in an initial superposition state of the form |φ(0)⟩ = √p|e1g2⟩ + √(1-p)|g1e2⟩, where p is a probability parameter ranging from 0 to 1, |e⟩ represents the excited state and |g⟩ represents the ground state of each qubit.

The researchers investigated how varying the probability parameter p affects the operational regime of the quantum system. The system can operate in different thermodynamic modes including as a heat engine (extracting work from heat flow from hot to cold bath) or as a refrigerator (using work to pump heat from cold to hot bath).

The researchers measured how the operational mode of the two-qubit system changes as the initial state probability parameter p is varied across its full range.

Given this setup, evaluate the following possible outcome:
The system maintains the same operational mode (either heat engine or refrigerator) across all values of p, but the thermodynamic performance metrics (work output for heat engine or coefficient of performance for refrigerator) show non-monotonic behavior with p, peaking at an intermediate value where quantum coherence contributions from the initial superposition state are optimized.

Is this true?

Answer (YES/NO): NO